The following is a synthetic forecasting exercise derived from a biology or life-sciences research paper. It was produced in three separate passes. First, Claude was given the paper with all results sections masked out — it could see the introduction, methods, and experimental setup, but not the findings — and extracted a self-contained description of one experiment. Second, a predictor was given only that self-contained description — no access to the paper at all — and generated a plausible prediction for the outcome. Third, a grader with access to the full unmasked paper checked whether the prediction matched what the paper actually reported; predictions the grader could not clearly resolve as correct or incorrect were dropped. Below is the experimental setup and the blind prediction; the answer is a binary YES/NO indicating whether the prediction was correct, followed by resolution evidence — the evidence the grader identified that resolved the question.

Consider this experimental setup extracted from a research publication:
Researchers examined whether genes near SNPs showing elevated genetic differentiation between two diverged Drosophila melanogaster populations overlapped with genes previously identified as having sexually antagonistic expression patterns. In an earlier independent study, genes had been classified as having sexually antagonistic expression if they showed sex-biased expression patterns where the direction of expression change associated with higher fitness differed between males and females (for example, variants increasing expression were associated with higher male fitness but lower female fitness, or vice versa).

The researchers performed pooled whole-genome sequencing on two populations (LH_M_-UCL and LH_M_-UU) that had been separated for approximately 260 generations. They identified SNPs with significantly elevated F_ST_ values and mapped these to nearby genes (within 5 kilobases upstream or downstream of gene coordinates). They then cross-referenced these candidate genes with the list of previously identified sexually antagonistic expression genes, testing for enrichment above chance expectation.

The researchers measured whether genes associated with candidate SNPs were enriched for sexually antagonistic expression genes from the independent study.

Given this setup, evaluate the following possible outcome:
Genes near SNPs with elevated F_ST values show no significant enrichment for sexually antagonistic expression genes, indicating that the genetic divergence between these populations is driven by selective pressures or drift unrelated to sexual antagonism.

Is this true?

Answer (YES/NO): NO